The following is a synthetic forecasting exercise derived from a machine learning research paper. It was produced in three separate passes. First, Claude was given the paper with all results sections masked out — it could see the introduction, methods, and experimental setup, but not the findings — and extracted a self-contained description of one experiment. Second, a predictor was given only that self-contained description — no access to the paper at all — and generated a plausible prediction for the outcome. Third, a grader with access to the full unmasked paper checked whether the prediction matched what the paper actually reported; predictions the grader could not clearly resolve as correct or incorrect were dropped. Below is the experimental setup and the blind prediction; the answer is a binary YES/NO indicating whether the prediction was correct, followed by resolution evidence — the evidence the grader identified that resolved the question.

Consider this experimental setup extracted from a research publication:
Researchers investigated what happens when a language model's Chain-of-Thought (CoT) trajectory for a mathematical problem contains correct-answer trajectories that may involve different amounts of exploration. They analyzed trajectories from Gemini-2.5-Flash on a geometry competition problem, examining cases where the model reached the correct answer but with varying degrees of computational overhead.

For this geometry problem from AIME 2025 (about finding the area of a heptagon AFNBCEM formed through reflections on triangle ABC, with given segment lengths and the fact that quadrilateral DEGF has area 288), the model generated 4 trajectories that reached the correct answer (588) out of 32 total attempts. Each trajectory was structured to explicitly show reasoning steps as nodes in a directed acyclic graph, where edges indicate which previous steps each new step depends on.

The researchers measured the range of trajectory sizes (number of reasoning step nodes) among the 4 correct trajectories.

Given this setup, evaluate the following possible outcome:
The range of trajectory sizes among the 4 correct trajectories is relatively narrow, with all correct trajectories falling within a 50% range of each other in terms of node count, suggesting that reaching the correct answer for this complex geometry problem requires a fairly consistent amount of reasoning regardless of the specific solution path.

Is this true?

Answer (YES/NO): NO